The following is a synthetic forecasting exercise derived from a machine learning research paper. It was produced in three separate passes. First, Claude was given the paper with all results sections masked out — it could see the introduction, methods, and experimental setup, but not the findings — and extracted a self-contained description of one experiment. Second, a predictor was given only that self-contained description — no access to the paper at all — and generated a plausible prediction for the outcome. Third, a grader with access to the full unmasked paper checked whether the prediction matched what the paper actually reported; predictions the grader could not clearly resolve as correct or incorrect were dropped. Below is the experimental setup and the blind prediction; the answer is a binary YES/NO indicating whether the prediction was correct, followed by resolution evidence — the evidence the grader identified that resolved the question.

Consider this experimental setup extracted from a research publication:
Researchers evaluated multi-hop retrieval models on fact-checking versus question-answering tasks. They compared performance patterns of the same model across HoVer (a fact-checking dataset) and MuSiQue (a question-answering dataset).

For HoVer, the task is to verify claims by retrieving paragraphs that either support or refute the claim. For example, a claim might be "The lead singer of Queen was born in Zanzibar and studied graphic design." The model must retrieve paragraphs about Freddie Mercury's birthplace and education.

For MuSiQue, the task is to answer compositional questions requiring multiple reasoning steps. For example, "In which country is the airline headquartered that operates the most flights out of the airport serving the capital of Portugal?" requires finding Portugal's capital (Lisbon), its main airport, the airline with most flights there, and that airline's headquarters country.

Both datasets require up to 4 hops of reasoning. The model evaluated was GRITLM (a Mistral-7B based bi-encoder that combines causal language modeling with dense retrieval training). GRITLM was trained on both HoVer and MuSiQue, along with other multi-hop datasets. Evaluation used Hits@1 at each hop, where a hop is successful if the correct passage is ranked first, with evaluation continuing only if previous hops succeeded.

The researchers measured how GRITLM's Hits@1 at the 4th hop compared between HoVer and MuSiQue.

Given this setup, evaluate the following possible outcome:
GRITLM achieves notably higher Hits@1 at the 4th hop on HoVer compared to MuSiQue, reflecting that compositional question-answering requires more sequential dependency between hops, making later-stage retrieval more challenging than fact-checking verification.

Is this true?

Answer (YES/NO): YES